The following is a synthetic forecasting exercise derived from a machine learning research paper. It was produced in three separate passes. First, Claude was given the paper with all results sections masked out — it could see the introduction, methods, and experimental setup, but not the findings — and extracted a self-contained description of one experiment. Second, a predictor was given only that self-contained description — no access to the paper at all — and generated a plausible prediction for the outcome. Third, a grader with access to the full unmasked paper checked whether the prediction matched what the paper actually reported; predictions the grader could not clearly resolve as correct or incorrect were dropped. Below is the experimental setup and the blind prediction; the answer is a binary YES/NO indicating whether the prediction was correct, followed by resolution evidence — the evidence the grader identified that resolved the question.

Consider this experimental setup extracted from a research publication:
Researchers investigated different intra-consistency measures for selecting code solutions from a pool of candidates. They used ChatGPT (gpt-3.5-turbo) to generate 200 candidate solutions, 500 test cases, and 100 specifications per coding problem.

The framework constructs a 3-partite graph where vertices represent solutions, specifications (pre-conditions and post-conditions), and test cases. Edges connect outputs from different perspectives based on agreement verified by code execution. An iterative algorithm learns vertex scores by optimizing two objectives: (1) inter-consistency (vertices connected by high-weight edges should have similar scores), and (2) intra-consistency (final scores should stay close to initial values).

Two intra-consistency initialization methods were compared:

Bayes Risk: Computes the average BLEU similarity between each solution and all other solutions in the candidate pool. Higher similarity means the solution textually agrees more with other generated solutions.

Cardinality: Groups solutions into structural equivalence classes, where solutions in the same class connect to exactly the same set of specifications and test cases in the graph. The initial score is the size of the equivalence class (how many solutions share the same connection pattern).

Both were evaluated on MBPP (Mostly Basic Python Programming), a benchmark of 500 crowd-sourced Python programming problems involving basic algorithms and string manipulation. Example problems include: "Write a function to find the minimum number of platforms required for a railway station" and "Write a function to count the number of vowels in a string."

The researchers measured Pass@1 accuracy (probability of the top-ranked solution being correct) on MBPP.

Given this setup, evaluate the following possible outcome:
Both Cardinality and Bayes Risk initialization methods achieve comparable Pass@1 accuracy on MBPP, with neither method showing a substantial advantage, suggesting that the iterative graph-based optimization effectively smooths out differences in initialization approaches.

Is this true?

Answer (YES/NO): YES